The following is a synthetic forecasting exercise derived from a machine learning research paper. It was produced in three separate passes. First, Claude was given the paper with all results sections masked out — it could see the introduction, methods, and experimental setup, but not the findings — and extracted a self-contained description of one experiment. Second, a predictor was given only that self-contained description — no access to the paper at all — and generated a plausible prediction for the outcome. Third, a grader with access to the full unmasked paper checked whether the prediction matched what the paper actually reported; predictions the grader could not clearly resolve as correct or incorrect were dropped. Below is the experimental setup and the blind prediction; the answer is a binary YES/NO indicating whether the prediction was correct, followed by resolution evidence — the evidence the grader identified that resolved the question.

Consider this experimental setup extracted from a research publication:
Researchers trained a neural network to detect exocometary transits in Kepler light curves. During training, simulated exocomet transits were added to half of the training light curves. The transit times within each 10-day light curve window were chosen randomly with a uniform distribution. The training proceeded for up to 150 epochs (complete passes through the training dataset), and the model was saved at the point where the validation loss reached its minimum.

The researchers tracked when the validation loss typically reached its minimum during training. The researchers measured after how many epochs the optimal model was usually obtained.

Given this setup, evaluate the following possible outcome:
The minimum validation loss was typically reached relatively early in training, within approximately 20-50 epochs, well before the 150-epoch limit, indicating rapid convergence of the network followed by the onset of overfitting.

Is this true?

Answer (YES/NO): NO